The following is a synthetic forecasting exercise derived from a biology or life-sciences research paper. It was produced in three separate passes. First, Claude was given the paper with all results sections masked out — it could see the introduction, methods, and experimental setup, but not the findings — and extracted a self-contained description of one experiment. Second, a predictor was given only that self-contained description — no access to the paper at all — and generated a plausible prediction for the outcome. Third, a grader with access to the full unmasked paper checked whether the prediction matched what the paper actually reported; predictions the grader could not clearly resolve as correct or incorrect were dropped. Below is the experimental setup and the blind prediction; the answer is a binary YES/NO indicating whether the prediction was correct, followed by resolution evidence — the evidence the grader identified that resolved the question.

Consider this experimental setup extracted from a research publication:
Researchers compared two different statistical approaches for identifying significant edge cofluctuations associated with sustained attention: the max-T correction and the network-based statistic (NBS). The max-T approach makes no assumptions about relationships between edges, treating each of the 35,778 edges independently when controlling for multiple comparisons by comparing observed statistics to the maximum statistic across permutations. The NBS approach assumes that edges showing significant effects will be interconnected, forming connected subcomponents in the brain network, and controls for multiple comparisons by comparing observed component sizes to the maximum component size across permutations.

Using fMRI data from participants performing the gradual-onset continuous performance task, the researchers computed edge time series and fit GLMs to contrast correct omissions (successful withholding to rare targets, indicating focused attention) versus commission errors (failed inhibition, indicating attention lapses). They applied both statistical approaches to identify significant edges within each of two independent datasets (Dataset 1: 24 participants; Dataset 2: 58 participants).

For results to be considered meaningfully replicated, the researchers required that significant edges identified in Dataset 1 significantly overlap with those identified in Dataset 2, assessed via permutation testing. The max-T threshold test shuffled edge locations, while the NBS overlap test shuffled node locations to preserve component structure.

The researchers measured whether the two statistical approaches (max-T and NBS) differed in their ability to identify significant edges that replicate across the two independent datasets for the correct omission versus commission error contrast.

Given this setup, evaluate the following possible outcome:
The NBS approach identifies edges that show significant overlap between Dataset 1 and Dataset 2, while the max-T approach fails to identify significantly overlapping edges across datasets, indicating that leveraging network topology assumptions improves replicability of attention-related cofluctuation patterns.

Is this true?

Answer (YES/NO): YES